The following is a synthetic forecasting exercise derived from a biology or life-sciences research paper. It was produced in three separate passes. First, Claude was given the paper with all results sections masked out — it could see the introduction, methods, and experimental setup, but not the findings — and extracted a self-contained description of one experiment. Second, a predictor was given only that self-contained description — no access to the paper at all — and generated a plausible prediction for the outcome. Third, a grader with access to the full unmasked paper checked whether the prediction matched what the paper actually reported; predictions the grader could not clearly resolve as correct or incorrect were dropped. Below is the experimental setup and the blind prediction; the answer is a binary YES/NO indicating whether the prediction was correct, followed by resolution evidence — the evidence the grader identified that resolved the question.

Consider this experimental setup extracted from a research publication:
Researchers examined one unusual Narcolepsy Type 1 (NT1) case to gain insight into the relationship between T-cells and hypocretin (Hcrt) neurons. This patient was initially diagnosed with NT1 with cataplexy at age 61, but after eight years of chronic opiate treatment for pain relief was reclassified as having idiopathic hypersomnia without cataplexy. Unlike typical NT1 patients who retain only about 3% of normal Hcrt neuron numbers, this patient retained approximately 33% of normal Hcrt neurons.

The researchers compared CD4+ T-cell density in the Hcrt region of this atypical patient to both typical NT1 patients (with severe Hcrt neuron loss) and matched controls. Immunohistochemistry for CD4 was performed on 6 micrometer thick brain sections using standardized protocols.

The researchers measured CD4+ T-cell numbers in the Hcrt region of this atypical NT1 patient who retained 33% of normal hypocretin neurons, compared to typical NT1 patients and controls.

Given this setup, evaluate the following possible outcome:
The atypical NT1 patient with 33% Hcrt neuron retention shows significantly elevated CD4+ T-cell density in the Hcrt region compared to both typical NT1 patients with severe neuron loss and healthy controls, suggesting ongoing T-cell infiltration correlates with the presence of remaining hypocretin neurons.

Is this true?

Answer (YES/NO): NO